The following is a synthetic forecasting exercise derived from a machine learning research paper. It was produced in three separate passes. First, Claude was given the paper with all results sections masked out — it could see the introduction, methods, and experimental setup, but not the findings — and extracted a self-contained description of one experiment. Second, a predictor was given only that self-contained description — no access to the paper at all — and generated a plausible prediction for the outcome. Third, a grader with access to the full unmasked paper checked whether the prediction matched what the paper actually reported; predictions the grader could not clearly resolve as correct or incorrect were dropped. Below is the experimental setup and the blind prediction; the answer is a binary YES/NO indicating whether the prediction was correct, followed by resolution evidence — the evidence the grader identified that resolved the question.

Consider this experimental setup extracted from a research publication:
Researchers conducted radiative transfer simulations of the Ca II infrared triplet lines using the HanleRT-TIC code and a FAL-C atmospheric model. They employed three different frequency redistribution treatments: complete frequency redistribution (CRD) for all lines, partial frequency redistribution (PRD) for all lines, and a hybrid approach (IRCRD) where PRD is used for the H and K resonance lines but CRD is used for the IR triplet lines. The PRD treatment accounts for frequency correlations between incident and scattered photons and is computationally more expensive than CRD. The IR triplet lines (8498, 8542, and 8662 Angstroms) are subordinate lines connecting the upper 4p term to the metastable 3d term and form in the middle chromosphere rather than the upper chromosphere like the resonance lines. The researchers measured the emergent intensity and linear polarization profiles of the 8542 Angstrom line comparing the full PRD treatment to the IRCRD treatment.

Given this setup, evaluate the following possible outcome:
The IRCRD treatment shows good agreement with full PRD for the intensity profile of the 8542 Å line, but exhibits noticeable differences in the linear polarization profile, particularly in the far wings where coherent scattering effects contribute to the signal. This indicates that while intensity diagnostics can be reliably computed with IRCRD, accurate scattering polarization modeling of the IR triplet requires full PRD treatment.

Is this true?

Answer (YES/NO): NO